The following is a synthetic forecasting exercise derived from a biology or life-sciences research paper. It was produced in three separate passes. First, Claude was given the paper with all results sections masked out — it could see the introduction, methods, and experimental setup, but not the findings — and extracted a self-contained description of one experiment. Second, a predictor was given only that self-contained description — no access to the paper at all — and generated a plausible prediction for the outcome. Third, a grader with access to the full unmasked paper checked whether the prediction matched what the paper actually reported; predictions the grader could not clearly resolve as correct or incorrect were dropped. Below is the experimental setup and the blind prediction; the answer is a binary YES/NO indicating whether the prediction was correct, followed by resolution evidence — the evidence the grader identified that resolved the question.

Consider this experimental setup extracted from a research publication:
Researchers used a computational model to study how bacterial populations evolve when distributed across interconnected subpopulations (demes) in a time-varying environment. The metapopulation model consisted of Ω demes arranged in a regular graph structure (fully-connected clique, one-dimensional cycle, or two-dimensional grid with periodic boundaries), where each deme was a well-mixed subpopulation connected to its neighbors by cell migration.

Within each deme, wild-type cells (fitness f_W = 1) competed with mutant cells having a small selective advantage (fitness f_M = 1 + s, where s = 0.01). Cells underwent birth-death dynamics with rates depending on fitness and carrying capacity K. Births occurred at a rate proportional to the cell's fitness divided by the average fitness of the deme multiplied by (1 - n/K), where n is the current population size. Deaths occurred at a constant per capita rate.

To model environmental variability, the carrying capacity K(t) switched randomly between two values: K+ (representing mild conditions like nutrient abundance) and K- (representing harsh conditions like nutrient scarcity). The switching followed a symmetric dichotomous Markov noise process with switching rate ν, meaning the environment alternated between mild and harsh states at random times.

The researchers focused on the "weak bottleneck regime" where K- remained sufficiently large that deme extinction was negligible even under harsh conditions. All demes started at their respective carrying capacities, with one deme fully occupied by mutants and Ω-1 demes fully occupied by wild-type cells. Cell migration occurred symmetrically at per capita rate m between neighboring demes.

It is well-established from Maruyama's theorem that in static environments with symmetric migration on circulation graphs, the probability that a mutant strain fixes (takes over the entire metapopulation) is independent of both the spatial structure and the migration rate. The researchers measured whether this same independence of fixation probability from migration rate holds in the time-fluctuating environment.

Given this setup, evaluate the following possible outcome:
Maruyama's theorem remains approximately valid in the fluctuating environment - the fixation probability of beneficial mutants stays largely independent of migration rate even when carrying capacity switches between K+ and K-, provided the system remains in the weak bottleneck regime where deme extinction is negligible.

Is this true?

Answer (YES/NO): NO